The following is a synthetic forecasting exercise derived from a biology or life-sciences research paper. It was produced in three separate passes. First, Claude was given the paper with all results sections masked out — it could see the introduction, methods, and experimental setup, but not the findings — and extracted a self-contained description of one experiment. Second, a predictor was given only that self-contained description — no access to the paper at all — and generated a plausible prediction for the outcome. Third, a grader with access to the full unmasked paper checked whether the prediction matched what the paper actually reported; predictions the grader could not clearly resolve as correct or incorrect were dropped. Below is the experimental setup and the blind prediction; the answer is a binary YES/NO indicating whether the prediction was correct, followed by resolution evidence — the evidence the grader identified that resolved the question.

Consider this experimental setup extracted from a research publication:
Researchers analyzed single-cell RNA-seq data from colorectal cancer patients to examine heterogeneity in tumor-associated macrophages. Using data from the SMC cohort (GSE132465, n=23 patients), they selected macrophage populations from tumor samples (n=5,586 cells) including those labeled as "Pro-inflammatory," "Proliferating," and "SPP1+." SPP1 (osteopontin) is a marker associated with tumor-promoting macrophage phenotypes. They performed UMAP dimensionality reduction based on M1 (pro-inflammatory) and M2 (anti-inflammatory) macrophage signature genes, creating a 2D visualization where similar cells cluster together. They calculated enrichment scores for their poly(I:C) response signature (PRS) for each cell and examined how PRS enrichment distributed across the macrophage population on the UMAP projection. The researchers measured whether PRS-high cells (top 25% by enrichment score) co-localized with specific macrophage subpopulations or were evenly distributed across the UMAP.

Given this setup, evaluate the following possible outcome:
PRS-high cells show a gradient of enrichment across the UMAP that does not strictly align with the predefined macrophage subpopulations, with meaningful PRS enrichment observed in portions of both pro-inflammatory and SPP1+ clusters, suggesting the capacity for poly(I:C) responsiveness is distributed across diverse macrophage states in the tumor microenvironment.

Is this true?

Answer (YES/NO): NO